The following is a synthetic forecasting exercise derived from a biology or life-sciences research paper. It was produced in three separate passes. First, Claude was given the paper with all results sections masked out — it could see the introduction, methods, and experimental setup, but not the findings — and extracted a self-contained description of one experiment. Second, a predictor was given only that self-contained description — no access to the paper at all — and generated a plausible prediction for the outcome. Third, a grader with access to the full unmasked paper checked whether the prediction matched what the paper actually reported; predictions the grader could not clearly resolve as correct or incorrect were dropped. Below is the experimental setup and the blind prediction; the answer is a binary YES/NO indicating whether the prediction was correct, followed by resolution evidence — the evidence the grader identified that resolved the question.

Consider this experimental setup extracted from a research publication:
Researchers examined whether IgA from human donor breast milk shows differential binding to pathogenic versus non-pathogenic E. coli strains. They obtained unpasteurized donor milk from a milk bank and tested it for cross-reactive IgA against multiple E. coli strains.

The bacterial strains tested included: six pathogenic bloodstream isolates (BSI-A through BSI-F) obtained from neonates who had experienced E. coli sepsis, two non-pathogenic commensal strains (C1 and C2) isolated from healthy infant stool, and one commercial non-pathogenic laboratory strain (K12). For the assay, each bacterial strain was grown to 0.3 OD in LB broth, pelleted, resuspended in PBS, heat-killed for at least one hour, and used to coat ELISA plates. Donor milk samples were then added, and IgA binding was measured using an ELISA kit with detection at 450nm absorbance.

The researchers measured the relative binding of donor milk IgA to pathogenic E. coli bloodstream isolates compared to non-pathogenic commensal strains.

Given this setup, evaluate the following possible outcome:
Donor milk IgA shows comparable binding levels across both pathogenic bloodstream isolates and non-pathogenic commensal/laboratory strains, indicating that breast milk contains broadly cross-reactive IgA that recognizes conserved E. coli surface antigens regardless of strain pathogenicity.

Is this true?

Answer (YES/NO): NO